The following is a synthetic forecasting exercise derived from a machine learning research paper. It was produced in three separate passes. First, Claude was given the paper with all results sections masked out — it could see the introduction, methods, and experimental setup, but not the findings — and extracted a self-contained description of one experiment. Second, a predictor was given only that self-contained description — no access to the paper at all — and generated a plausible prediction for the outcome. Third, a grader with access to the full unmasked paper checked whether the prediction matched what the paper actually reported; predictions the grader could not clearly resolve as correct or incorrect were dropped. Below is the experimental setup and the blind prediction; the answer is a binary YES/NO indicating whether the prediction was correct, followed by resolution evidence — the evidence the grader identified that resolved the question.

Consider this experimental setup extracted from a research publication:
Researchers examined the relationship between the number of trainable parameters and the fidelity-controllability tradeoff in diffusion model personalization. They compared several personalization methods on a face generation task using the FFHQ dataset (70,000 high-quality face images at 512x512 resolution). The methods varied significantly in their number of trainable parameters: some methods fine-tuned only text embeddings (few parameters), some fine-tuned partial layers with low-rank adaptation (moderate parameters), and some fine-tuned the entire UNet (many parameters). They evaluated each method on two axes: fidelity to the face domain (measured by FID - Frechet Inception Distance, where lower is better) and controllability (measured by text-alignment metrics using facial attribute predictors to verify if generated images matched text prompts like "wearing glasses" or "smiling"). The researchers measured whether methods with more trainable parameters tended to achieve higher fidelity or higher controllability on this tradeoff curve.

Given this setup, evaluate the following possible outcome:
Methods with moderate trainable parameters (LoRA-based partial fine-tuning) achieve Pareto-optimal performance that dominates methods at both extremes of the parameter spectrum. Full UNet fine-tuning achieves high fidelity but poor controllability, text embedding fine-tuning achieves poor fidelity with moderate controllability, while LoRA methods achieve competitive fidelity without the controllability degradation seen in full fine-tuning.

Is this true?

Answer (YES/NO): NO